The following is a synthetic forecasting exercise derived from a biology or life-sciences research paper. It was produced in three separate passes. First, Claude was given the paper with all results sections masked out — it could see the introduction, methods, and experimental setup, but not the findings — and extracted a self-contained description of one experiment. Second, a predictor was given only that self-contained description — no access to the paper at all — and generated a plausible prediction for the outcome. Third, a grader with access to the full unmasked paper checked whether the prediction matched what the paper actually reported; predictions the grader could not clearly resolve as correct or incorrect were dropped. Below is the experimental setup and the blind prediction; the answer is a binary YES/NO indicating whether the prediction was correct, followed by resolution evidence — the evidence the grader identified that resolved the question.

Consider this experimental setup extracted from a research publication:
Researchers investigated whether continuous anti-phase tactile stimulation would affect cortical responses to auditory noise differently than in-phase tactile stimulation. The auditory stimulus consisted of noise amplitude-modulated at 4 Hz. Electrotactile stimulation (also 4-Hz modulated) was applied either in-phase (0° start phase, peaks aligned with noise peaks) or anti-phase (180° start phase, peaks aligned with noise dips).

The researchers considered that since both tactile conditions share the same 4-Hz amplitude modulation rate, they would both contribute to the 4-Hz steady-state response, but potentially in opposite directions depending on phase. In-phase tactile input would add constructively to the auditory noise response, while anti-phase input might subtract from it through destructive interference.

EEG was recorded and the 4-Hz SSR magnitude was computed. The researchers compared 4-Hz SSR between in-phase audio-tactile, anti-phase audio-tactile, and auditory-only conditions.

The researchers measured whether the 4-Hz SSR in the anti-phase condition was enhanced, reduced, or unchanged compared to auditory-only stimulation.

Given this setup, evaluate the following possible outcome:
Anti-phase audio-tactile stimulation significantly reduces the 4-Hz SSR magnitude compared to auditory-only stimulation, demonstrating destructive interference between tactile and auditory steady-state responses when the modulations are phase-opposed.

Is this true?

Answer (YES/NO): NO